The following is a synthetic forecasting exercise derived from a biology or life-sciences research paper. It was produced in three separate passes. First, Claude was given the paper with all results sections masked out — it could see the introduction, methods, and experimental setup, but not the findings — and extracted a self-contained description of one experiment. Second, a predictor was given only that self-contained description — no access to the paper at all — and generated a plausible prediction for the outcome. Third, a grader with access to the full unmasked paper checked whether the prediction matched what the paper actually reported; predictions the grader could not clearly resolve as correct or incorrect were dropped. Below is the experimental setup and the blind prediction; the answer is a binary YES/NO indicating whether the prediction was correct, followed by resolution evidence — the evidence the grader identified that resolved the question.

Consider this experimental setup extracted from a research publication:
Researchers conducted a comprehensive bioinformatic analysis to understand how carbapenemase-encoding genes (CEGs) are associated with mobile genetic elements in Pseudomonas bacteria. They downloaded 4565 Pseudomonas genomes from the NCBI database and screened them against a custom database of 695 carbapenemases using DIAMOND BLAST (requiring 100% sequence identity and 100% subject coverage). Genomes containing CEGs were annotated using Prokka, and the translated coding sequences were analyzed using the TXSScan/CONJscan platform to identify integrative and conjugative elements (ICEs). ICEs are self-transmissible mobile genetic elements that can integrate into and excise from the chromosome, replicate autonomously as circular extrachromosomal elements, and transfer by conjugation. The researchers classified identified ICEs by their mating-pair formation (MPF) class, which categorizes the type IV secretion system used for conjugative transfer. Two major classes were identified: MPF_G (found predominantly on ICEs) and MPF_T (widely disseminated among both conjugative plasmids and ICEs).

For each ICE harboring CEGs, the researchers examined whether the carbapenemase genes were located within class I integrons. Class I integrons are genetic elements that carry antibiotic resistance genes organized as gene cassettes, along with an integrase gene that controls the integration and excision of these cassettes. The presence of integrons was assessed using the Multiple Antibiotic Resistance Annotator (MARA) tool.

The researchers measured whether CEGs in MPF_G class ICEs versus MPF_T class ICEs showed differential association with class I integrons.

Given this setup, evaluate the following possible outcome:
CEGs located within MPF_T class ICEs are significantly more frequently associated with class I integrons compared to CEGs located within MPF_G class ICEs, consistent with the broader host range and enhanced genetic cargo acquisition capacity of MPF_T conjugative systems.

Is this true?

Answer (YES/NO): NO